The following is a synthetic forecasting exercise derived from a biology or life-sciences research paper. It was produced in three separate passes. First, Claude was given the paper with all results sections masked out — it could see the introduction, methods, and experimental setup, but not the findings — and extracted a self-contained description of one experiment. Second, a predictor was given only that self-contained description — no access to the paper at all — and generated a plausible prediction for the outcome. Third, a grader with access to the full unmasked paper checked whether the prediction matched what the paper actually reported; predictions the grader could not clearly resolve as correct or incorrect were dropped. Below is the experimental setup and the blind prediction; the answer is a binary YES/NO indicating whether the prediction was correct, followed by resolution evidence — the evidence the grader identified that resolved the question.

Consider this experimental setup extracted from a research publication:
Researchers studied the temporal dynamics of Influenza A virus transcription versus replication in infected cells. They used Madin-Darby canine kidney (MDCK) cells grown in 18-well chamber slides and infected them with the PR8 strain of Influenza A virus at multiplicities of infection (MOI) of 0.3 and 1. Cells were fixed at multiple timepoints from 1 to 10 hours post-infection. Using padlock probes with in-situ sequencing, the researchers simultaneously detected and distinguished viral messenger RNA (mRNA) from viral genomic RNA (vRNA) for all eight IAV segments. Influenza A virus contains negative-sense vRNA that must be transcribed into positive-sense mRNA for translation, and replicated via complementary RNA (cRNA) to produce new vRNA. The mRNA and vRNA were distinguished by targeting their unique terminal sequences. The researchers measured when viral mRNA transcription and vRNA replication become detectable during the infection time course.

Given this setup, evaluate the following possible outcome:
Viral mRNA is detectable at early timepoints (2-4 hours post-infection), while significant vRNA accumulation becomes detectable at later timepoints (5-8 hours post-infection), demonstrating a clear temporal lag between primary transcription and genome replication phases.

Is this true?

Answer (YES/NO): NO